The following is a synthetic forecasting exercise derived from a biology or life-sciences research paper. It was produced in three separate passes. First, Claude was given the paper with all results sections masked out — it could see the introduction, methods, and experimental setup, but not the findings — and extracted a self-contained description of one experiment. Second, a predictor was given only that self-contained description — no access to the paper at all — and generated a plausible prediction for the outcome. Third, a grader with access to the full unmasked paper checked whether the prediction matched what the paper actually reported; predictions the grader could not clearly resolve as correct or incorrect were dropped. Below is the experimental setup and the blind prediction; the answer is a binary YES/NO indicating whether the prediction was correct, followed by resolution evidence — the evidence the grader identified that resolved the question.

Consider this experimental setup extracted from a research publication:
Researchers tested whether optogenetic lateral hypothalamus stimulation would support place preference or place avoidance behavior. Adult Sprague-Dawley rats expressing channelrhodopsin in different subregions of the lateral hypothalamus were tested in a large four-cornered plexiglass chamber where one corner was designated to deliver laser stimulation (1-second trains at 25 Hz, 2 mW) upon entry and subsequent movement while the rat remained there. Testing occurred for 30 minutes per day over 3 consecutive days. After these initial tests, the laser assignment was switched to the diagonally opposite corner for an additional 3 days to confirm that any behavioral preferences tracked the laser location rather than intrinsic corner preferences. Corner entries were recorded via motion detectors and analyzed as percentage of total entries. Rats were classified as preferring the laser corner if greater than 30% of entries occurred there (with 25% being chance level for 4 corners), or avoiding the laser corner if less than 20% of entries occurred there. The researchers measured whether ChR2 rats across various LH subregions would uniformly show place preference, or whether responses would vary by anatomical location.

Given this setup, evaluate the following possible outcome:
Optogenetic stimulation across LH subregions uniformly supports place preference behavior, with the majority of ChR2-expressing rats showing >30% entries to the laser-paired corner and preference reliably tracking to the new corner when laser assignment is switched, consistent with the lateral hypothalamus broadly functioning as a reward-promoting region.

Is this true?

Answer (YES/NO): NO